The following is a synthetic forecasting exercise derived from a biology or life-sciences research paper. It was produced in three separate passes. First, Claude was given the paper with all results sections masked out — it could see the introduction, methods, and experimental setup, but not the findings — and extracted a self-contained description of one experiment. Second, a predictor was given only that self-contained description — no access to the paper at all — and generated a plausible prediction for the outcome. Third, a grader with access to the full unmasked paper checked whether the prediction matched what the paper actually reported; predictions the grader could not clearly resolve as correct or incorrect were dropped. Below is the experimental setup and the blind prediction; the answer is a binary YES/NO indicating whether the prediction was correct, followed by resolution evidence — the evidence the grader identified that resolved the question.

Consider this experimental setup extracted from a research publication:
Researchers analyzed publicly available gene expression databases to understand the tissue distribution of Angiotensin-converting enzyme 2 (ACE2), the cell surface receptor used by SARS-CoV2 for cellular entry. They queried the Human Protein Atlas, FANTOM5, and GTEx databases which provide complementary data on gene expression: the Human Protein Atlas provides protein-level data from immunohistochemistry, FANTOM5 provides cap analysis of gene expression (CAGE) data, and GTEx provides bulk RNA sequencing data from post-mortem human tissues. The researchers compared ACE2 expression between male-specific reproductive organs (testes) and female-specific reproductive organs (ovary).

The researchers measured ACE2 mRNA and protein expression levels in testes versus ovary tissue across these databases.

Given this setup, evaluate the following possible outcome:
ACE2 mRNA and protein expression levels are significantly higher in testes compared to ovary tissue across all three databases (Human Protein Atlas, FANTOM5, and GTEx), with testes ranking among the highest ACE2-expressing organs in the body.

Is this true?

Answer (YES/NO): YES